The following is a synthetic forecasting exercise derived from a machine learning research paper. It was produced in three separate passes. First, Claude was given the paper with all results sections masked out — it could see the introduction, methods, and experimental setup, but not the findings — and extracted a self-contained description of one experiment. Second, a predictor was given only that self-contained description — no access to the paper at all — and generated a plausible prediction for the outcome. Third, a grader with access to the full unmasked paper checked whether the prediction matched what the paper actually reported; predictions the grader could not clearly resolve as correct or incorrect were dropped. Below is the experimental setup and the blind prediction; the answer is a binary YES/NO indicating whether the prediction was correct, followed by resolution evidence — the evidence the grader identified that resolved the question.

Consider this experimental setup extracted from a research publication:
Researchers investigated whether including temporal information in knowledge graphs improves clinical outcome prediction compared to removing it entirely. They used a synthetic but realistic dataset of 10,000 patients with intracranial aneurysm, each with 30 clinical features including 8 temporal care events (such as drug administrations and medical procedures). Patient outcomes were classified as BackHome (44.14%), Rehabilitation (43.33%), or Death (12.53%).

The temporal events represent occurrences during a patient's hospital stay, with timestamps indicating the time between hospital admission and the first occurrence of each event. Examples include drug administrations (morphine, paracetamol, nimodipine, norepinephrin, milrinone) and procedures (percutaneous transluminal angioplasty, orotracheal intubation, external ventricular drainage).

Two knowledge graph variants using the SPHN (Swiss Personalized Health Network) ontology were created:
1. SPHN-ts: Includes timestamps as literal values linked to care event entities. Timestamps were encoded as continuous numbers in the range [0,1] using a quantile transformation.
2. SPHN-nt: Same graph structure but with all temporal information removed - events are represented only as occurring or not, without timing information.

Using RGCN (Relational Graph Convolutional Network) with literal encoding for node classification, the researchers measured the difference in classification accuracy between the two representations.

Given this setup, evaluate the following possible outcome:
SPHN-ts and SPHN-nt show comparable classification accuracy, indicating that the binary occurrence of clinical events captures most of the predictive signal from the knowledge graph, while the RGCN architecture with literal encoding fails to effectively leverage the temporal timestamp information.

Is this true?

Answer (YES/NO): NO